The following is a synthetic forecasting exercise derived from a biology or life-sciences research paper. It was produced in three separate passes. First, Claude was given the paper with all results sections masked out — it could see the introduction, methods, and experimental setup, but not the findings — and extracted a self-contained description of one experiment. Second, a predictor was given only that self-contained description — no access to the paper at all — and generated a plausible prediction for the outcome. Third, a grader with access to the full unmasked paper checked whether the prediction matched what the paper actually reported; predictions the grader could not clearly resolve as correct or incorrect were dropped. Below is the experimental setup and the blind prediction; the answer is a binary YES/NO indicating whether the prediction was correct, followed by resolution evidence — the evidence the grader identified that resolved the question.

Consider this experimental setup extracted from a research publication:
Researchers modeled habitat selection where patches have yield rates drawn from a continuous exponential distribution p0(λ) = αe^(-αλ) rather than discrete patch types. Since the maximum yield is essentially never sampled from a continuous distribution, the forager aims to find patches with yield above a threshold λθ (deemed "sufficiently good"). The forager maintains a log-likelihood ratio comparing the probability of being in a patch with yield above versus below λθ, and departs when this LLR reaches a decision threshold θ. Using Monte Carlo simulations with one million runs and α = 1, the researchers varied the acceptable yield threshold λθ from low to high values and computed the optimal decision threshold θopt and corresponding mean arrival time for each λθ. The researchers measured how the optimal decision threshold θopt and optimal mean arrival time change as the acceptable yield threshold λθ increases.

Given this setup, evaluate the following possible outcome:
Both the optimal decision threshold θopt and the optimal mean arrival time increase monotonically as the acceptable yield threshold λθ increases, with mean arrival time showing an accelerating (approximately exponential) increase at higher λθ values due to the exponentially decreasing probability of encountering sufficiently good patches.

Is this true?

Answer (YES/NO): NO